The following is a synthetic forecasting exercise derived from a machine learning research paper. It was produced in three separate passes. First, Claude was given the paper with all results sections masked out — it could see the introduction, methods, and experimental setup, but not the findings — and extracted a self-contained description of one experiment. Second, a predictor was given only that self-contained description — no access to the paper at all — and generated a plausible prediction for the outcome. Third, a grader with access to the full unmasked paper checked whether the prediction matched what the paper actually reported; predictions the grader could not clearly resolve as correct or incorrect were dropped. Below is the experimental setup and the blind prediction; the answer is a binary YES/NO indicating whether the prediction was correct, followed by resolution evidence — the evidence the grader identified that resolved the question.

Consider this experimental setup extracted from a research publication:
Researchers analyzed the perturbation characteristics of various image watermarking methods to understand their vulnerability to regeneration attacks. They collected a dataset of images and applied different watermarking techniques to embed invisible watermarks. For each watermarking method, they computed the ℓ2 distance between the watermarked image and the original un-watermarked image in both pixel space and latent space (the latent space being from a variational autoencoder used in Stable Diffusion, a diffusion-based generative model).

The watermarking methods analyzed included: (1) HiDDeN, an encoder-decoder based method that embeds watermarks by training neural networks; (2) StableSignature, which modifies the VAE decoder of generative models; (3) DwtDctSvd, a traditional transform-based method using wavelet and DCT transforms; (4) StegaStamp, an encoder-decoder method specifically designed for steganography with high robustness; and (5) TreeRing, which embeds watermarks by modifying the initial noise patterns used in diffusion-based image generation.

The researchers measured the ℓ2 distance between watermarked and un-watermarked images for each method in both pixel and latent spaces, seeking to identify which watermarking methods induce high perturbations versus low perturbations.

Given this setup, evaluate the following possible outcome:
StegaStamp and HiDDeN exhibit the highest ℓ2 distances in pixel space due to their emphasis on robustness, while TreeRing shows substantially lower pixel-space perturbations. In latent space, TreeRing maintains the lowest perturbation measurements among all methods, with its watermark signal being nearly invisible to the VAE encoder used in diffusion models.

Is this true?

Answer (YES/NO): NO